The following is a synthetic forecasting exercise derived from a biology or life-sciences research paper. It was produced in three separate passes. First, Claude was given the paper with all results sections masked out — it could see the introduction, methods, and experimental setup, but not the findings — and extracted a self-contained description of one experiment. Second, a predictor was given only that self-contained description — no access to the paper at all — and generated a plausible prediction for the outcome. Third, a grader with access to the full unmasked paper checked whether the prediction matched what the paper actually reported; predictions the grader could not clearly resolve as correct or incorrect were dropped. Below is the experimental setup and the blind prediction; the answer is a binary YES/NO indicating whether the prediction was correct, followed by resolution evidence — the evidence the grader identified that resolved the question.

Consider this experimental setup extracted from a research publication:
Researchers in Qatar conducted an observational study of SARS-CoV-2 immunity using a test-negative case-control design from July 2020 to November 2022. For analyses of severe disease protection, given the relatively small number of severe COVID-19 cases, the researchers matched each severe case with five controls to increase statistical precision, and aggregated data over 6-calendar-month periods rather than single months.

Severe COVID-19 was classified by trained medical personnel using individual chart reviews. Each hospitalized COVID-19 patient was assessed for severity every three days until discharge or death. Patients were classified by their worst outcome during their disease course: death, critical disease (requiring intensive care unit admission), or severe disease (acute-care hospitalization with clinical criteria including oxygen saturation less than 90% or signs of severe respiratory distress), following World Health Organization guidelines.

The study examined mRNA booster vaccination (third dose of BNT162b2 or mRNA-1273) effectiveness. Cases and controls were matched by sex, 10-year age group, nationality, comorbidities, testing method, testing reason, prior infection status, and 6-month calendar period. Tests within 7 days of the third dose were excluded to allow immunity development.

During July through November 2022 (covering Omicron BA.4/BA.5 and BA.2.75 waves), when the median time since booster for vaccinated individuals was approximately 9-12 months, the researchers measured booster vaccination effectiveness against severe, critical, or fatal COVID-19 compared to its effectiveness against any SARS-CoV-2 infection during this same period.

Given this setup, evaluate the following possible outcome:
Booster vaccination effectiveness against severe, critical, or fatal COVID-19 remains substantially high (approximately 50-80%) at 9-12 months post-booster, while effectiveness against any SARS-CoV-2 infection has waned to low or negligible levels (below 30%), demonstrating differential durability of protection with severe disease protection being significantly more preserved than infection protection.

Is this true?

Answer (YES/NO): NO